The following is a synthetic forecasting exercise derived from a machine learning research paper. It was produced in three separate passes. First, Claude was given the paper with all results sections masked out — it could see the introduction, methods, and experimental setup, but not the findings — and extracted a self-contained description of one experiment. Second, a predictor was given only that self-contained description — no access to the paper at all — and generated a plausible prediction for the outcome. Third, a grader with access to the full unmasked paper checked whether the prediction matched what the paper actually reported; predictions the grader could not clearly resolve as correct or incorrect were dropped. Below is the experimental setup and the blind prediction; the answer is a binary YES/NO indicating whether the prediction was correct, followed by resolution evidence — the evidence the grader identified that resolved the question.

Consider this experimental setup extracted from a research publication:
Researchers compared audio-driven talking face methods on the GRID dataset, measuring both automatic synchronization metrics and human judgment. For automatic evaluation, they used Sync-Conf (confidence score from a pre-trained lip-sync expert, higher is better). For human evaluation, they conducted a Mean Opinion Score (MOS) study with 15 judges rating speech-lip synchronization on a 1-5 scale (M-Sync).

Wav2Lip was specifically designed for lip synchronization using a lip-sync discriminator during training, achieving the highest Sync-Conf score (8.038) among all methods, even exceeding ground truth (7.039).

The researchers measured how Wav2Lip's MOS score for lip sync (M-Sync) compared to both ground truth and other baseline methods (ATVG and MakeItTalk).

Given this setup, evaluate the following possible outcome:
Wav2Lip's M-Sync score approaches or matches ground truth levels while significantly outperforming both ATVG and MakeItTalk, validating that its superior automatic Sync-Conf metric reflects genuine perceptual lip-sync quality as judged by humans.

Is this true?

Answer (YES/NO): NO